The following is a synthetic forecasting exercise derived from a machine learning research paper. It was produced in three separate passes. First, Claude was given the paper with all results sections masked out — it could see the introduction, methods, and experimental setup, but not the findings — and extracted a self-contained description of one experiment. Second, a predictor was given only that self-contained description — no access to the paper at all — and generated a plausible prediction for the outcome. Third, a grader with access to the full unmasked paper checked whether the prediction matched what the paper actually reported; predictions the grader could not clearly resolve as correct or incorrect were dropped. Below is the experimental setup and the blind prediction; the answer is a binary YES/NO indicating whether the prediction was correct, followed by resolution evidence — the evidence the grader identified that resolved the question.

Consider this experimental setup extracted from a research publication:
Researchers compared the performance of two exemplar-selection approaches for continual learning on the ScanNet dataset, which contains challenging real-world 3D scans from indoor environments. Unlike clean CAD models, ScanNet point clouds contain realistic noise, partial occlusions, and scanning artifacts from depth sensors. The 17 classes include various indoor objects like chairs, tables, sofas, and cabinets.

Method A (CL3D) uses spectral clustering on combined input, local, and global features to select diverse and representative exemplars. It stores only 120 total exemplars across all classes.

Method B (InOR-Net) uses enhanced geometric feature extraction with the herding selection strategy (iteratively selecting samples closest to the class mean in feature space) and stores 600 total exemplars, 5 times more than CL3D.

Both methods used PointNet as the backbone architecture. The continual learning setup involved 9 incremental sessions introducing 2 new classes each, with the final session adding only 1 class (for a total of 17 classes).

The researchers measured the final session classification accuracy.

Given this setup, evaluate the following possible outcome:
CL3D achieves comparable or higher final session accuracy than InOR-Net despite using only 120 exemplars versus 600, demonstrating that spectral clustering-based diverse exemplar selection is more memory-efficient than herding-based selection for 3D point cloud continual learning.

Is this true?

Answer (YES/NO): YES